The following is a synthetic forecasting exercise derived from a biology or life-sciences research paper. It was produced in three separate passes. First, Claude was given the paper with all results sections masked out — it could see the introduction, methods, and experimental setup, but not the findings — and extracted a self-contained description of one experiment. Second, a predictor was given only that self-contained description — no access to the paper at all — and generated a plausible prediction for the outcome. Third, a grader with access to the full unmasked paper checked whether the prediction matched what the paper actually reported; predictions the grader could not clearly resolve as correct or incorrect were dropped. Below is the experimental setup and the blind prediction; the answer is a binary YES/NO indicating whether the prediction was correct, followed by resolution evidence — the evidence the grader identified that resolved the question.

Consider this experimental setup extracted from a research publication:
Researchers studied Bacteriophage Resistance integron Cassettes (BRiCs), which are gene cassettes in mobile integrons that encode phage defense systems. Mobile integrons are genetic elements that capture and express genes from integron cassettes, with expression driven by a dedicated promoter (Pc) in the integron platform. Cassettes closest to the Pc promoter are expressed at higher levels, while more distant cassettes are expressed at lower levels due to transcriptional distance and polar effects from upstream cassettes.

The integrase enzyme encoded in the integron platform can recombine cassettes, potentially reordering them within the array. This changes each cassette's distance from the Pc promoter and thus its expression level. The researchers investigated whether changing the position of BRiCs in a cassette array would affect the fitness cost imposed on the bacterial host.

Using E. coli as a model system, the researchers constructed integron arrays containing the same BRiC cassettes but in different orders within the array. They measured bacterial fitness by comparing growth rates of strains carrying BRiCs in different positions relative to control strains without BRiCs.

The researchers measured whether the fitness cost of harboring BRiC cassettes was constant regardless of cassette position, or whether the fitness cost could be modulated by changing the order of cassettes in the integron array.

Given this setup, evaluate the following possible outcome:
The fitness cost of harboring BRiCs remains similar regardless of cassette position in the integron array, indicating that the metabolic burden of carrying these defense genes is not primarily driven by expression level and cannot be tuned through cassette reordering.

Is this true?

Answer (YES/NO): NO